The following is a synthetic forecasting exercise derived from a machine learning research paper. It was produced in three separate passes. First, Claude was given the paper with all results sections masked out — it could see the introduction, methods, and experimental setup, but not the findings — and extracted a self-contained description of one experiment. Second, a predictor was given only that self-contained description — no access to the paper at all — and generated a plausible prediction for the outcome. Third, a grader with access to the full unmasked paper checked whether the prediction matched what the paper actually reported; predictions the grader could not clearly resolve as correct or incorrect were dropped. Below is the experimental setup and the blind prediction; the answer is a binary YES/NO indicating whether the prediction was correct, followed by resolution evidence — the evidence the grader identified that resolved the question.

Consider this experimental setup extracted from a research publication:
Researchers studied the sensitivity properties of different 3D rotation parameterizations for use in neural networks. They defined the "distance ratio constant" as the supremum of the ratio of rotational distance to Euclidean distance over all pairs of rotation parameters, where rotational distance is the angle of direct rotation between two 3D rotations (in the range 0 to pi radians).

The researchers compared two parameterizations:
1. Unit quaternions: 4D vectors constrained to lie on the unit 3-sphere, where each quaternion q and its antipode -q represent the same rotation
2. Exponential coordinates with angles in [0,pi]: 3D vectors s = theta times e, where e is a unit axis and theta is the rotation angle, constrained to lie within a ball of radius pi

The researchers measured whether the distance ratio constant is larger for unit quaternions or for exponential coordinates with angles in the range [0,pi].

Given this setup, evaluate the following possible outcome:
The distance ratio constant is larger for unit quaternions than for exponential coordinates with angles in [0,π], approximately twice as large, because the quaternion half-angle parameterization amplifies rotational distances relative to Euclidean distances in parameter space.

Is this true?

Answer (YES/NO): YES